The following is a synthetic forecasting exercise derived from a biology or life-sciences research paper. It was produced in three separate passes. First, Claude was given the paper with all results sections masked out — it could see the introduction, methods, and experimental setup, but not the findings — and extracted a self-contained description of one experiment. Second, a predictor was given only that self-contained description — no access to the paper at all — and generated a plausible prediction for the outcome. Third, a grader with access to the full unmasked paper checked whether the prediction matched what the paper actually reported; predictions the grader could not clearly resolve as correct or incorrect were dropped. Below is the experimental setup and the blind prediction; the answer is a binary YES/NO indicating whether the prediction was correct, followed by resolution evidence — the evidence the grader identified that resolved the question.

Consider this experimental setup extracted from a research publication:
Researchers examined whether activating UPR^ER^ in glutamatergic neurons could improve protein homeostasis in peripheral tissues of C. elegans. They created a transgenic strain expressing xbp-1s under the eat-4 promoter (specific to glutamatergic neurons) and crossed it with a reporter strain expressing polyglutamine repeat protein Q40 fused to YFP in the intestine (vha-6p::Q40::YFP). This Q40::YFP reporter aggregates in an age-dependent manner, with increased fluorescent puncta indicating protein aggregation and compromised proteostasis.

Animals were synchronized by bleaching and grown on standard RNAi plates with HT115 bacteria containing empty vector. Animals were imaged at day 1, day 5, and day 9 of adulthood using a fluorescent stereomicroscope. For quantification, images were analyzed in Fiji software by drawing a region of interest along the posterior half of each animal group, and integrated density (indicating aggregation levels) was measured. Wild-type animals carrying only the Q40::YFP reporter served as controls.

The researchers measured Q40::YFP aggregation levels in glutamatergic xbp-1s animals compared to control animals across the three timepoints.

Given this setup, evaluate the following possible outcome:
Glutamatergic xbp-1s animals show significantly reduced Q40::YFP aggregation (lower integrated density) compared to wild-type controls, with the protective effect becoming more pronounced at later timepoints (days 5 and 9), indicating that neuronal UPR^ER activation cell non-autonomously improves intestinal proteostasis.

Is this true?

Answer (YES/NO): NO